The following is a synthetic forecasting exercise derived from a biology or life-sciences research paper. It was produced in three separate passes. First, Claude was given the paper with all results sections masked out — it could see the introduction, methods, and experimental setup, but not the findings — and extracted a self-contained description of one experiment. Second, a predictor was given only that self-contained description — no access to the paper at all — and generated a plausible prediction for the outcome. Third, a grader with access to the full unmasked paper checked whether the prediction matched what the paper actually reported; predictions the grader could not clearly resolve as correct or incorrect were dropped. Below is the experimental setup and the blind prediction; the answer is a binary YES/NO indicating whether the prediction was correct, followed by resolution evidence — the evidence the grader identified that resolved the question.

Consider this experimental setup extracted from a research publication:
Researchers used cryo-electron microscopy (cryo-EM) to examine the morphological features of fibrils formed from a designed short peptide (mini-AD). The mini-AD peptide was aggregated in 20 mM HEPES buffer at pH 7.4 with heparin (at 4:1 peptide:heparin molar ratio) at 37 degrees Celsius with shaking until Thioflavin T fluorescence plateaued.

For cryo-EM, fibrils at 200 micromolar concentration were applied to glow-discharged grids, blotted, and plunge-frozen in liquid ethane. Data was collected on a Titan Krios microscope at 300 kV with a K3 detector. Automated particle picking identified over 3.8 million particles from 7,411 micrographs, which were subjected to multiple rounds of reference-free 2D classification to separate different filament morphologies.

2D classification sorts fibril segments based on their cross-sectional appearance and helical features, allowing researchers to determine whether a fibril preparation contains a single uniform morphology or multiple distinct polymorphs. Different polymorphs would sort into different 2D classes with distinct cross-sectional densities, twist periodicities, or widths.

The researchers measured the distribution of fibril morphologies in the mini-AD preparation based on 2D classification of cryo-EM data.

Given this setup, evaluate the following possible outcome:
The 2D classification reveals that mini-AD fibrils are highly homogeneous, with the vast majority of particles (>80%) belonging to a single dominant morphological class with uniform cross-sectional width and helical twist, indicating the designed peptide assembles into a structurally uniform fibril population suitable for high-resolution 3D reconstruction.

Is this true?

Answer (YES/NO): NO